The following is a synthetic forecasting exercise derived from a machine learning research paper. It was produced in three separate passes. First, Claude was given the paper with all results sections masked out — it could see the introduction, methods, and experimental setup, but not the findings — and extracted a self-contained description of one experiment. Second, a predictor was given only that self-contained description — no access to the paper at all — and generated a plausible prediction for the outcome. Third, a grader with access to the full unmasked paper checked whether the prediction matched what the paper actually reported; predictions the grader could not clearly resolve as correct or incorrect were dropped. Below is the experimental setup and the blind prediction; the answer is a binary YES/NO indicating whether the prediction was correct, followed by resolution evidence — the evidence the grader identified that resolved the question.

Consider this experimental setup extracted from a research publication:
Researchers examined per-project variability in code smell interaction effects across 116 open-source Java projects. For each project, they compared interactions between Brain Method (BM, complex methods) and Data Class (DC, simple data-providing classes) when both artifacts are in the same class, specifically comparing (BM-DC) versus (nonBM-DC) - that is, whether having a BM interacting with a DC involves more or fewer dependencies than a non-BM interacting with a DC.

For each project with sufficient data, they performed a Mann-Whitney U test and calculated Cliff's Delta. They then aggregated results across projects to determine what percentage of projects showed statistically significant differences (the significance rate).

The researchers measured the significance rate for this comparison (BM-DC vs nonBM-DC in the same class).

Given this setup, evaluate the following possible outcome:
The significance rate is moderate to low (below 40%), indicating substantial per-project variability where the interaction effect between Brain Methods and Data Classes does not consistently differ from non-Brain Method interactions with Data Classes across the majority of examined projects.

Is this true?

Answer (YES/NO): NO